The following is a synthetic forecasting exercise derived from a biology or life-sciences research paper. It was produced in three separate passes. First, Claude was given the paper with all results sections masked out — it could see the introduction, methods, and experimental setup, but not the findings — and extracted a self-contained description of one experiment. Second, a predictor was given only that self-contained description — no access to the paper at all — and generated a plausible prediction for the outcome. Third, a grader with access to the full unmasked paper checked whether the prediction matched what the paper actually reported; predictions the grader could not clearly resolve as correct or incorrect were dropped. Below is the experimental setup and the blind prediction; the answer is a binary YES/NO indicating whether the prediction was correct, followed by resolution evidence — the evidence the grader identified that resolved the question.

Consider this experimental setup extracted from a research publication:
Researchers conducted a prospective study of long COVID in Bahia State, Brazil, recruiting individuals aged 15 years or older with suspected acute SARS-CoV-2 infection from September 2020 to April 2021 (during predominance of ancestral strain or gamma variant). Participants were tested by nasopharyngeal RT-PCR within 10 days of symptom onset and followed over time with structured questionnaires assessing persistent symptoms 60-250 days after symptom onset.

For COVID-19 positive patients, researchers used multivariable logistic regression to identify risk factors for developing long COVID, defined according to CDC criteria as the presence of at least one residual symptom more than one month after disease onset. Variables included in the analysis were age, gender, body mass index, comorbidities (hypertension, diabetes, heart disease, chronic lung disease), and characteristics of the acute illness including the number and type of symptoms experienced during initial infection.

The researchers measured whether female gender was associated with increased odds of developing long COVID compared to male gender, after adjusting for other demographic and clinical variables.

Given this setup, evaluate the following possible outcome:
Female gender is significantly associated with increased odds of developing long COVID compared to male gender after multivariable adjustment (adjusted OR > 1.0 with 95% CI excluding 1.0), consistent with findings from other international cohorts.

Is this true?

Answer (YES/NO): NO